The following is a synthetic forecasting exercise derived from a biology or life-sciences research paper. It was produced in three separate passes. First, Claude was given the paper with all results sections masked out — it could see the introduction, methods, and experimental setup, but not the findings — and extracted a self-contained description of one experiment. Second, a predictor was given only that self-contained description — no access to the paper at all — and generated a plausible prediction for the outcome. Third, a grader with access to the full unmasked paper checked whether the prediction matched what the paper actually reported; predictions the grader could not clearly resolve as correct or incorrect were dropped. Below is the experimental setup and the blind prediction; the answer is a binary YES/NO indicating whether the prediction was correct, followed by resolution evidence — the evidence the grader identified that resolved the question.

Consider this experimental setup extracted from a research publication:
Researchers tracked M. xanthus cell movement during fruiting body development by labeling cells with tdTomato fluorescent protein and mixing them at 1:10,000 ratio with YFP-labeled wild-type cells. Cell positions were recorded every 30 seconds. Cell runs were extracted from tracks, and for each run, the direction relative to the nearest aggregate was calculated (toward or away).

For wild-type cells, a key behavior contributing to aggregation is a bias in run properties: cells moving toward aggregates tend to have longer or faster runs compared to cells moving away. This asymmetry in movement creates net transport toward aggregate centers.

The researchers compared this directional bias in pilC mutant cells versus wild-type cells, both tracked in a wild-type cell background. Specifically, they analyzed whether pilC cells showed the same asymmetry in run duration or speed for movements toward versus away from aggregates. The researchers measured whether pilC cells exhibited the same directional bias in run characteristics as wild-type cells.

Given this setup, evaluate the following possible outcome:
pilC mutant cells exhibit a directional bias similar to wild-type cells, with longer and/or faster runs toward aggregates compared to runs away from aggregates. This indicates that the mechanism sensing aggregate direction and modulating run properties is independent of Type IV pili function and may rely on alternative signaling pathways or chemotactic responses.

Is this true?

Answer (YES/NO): NO